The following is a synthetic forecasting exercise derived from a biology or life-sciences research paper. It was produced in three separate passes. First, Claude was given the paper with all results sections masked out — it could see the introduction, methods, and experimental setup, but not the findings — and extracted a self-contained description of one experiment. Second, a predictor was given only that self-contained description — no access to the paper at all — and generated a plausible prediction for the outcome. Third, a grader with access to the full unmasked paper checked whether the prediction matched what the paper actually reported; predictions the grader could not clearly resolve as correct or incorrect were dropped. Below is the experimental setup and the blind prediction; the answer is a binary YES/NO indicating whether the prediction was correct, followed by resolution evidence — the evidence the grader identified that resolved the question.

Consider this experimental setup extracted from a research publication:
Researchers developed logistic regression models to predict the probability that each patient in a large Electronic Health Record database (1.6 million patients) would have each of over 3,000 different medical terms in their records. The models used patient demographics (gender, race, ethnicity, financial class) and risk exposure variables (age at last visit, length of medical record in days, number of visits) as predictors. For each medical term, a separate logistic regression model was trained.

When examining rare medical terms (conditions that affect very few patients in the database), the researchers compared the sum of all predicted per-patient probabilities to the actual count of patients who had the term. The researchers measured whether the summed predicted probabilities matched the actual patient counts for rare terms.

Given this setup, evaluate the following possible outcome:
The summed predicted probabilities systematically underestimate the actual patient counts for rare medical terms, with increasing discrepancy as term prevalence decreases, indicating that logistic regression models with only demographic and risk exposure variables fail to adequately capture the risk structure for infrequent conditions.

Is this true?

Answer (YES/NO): NO